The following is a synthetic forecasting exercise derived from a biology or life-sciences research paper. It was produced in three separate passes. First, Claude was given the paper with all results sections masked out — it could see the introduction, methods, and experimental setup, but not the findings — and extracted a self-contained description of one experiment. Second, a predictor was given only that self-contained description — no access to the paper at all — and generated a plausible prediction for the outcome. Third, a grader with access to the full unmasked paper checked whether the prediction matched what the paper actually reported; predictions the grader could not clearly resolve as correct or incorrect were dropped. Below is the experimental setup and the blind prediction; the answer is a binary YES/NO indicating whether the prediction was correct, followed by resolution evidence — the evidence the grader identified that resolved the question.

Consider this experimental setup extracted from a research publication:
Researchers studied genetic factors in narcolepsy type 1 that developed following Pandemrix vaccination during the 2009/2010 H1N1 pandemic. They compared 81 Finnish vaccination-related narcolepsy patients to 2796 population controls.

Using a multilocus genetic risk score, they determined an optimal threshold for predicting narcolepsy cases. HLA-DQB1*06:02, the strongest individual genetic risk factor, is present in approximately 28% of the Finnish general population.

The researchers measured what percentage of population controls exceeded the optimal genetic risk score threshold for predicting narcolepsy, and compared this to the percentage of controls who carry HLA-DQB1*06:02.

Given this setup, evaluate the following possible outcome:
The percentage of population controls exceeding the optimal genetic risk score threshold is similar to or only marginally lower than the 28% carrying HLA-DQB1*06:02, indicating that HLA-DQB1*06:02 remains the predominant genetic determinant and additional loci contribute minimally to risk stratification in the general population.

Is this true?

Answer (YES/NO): NO